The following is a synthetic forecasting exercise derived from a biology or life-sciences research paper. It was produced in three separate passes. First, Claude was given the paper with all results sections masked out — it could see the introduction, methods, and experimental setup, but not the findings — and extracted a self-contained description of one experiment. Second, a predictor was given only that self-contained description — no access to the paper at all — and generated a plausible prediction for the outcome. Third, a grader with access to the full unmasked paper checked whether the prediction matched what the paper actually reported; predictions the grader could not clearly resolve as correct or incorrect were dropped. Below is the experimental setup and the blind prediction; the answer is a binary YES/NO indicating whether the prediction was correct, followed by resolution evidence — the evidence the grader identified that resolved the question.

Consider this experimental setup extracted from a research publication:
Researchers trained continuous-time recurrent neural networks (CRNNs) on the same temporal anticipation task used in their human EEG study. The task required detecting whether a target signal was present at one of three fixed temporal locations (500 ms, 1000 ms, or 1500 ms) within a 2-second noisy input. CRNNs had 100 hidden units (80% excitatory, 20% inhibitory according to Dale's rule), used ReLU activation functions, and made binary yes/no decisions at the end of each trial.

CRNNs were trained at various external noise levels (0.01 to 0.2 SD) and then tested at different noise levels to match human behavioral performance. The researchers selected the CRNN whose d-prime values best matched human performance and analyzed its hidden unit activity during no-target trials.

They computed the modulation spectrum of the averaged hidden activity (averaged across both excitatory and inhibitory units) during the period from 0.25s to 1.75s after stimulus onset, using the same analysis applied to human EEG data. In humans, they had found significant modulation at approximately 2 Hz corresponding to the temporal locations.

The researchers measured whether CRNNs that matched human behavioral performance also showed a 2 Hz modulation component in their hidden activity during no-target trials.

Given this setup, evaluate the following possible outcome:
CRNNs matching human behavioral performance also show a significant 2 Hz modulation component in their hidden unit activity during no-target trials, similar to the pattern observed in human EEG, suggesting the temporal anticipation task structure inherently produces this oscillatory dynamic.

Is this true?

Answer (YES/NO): YES